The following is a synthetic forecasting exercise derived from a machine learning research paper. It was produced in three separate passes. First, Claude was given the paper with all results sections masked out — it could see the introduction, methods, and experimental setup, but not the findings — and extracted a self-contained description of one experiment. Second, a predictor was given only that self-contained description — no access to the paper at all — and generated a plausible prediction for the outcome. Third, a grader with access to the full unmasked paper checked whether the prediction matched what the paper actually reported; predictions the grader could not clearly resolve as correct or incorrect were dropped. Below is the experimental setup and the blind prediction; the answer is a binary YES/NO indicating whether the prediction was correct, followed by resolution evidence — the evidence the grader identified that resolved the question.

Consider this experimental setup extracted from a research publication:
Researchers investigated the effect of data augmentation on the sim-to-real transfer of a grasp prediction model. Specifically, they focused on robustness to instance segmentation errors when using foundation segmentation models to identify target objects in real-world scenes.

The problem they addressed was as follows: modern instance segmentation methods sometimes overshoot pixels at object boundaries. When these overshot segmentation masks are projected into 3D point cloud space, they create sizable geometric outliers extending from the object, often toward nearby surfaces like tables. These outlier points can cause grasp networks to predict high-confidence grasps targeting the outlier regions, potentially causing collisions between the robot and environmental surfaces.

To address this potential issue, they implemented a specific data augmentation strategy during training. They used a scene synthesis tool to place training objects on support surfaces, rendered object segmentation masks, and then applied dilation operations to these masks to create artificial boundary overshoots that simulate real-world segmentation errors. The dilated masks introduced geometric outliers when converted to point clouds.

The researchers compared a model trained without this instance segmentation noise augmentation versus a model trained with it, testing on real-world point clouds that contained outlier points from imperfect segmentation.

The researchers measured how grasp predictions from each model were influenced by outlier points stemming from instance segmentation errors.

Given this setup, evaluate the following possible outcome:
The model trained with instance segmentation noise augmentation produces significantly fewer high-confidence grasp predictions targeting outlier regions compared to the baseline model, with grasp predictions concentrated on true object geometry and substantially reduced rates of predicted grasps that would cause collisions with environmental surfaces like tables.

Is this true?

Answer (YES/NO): YES